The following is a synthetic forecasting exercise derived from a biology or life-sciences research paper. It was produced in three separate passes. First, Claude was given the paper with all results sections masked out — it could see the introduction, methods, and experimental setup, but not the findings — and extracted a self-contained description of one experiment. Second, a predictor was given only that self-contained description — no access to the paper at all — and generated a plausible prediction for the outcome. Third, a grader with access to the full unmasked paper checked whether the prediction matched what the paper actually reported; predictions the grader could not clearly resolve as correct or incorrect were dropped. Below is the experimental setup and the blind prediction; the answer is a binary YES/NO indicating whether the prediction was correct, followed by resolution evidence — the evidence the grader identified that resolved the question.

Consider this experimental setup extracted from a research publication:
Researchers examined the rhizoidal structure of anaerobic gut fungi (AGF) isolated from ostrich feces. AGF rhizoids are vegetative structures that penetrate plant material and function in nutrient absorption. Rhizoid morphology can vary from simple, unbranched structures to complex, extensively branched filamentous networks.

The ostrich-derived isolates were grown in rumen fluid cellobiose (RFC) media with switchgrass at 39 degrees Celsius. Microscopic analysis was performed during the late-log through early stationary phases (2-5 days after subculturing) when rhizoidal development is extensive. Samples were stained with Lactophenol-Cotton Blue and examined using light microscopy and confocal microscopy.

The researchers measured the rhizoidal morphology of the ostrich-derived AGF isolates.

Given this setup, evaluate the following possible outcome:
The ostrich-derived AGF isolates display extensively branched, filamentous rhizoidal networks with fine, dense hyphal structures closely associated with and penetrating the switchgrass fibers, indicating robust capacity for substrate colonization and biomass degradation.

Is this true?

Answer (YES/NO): NO